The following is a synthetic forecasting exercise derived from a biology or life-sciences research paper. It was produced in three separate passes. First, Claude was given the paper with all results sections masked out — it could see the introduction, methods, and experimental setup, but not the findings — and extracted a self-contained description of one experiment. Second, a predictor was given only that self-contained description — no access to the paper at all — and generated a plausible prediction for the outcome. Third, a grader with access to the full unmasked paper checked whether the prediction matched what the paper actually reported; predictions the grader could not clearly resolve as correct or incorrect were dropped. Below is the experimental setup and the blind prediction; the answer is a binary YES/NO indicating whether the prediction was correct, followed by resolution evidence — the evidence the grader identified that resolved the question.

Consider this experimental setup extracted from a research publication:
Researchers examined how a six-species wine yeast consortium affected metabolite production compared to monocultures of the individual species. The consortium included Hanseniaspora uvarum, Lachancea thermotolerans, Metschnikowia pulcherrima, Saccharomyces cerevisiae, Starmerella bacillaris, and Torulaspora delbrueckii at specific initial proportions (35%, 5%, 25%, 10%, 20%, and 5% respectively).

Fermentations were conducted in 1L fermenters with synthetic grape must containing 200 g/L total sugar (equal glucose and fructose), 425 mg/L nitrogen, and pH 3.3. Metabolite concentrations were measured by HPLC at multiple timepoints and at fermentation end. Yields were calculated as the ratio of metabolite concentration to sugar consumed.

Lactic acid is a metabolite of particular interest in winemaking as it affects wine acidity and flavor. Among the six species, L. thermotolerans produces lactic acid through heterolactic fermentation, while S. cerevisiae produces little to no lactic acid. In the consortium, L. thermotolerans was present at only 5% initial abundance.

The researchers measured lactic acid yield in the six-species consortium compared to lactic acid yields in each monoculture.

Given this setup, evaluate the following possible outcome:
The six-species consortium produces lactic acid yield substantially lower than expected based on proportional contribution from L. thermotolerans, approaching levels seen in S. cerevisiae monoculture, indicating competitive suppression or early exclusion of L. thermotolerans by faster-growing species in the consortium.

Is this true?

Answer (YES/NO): YES